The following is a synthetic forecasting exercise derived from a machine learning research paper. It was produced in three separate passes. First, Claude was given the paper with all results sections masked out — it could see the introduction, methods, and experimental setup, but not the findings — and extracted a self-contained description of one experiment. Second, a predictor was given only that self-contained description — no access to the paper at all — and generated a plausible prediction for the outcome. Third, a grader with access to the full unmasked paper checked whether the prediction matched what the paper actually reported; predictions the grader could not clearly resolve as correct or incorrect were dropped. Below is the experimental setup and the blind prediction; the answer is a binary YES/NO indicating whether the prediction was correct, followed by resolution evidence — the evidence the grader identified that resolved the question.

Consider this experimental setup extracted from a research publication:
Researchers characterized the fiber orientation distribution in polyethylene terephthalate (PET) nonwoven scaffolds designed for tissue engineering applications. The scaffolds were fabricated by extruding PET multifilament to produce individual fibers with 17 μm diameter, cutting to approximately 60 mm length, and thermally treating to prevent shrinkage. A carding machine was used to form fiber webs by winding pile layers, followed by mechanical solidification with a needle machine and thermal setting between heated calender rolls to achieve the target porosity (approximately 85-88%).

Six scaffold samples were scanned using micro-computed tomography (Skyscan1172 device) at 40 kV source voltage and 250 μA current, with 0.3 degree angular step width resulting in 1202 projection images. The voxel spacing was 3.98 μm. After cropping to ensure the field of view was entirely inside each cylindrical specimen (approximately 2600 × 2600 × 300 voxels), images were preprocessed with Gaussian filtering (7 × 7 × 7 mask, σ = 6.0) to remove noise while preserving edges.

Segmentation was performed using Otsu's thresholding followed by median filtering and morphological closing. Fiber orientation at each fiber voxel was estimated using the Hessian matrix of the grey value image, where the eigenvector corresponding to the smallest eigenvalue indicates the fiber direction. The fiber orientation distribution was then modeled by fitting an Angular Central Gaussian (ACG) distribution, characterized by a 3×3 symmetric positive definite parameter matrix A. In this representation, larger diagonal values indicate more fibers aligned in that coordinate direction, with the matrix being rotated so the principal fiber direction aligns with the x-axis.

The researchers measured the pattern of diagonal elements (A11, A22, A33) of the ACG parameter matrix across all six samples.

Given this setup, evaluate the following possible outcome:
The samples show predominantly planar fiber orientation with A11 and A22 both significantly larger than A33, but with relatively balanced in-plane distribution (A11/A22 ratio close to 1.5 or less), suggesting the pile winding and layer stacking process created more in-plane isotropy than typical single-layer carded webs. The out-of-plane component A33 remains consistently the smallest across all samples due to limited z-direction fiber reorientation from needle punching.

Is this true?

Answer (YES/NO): NO